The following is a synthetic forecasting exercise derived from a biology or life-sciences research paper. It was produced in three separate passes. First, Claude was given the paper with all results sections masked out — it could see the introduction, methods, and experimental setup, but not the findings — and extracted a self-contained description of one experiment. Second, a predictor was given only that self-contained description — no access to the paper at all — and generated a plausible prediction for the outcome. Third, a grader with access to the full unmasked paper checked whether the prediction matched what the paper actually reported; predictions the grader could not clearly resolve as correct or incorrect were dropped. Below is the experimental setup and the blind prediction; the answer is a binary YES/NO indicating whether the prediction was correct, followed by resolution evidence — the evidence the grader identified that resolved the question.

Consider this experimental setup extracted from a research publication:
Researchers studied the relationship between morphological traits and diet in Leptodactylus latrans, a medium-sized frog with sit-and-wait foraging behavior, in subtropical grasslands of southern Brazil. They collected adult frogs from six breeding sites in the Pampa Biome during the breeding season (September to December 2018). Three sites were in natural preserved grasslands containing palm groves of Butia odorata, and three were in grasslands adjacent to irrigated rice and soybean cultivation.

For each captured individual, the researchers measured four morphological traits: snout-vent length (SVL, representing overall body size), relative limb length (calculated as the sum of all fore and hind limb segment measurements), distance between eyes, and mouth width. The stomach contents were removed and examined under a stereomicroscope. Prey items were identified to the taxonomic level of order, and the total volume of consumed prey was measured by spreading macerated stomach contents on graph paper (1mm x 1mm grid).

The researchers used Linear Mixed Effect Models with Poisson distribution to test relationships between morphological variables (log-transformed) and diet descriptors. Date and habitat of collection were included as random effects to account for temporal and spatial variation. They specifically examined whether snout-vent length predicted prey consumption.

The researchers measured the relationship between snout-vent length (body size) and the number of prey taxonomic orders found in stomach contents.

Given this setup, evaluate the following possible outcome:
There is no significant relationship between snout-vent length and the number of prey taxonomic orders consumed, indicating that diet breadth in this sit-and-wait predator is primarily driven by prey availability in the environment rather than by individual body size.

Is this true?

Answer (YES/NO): NO